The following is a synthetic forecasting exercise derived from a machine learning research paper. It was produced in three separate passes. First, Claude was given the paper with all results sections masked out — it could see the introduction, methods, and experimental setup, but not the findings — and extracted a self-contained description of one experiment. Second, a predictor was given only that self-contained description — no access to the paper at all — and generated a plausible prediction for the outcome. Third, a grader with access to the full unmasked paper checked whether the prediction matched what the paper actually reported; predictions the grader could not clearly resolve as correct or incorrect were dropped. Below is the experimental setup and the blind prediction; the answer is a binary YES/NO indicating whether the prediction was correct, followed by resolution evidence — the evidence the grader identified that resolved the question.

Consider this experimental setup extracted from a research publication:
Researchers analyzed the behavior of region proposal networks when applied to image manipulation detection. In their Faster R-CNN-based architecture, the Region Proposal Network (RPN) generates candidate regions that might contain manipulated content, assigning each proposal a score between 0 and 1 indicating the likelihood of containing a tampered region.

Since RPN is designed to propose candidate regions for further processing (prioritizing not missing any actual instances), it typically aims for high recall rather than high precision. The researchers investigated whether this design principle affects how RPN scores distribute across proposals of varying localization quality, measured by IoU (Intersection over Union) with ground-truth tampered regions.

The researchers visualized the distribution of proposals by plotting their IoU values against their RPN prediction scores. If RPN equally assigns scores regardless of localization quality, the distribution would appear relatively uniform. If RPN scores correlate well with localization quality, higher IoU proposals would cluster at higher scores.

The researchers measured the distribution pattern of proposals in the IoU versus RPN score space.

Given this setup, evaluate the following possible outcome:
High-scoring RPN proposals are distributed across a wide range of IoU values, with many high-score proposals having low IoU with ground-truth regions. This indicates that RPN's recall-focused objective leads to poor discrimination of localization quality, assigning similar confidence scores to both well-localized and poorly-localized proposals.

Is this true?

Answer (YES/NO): YES